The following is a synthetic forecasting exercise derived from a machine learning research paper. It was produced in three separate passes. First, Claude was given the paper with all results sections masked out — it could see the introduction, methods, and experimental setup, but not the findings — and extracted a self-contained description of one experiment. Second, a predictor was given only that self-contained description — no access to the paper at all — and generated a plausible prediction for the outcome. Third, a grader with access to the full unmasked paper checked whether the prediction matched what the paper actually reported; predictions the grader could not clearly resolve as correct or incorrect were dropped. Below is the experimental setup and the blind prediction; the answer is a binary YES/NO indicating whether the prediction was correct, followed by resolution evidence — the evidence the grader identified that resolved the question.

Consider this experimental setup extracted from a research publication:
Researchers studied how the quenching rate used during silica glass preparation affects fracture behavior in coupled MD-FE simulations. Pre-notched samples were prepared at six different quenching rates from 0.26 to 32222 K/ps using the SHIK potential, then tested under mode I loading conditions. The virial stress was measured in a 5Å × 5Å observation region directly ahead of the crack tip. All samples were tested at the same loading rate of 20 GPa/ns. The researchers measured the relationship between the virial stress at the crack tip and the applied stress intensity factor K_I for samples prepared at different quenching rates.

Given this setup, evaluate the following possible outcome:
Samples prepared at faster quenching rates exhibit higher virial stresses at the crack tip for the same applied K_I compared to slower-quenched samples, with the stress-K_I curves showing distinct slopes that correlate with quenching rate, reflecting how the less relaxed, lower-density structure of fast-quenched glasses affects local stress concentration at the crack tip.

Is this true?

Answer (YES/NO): NO